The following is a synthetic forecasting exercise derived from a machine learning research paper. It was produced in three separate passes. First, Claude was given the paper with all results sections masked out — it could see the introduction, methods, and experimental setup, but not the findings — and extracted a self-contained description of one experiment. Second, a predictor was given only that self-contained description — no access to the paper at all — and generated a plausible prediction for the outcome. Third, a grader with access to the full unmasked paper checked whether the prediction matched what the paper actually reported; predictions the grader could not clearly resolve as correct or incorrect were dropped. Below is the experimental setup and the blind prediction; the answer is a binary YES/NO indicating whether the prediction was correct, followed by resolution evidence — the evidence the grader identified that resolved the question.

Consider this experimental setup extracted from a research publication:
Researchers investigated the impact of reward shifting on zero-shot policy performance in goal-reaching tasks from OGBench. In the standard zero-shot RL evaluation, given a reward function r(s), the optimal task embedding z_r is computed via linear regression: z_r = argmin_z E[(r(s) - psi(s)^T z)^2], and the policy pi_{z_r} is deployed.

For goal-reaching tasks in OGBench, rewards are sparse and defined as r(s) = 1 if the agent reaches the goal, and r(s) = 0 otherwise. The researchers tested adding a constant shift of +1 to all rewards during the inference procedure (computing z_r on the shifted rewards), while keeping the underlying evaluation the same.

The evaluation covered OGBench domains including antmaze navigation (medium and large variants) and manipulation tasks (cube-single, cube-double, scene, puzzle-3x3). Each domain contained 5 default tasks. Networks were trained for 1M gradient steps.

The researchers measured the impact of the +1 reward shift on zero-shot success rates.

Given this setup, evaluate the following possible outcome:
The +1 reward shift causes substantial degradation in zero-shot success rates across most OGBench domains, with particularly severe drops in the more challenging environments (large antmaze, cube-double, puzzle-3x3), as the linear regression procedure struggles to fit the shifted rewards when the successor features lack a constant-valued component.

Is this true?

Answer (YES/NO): NO